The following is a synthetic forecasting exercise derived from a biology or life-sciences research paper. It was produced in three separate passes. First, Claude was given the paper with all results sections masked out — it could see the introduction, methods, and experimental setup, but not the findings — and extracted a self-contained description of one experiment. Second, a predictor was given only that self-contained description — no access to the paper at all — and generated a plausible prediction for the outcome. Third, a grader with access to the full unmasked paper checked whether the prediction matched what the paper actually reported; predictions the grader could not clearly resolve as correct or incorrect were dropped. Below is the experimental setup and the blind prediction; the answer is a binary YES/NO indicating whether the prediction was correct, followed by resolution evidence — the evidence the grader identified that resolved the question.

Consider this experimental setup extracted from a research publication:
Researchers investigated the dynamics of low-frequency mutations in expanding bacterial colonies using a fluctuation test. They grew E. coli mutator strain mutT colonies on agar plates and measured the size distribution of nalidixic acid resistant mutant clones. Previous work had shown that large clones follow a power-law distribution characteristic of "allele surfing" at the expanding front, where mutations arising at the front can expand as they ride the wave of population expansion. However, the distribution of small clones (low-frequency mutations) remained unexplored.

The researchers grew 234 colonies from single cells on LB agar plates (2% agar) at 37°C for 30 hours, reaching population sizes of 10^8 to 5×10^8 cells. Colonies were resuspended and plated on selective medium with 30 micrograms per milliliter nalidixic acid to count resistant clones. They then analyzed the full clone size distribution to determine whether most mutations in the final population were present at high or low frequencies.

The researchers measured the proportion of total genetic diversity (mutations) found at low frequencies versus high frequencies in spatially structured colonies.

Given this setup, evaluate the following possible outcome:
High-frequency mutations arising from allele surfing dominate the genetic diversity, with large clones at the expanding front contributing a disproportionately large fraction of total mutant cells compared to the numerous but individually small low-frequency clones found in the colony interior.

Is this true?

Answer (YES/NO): NO